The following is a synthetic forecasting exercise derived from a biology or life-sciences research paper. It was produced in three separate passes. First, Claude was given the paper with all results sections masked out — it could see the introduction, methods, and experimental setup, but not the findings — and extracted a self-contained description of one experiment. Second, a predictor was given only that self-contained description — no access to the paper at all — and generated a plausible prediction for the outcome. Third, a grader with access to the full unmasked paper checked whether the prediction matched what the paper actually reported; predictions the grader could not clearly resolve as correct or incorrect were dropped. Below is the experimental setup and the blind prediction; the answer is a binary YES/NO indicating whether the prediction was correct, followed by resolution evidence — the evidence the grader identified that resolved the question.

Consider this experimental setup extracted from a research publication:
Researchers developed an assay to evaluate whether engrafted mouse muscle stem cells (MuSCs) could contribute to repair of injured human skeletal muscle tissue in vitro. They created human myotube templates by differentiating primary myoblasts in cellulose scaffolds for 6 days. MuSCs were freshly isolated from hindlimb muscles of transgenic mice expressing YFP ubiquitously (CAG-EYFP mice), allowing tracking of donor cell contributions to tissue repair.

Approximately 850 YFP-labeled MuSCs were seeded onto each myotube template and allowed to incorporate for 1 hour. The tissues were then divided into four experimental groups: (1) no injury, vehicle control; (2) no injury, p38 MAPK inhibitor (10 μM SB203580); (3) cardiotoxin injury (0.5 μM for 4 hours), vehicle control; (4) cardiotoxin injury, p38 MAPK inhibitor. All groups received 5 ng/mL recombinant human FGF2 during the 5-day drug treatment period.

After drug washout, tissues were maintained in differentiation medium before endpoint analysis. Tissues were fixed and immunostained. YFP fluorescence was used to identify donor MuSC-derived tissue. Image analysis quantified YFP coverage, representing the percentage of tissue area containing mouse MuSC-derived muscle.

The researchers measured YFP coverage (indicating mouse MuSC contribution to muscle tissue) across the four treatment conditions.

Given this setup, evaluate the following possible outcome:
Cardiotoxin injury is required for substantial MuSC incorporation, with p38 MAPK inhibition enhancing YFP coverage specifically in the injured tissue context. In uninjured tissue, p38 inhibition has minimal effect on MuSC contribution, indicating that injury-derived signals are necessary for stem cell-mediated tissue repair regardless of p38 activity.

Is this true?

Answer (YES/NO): YES